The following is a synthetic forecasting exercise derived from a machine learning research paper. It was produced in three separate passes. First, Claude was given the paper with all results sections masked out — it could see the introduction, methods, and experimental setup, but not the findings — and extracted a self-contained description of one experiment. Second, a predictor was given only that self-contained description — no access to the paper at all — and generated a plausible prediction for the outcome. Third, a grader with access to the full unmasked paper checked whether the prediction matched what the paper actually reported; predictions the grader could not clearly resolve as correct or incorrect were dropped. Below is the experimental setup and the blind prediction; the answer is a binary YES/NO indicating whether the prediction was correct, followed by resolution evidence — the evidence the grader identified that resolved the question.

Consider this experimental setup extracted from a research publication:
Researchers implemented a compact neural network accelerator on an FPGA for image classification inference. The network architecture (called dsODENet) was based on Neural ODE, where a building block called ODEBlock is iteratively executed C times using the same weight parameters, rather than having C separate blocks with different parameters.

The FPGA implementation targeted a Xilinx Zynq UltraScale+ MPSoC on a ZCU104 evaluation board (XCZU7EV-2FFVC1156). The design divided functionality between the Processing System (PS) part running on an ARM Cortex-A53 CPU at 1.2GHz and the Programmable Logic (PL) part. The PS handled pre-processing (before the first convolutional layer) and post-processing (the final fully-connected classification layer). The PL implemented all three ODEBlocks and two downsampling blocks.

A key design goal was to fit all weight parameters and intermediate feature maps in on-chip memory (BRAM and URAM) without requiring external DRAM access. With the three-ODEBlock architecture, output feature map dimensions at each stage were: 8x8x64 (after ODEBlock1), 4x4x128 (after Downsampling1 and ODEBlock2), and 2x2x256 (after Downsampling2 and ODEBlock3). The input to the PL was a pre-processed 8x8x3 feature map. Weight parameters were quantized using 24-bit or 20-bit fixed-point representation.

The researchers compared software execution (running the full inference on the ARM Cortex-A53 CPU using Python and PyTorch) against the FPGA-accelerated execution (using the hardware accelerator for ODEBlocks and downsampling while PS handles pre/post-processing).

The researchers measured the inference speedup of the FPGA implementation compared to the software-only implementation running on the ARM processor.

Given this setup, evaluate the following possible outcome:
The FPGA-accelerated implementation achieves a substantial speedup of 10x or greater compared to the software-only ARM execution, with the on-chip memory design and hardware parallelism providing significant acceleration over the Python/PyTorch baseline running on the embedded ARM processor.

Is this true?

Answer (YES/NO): YES